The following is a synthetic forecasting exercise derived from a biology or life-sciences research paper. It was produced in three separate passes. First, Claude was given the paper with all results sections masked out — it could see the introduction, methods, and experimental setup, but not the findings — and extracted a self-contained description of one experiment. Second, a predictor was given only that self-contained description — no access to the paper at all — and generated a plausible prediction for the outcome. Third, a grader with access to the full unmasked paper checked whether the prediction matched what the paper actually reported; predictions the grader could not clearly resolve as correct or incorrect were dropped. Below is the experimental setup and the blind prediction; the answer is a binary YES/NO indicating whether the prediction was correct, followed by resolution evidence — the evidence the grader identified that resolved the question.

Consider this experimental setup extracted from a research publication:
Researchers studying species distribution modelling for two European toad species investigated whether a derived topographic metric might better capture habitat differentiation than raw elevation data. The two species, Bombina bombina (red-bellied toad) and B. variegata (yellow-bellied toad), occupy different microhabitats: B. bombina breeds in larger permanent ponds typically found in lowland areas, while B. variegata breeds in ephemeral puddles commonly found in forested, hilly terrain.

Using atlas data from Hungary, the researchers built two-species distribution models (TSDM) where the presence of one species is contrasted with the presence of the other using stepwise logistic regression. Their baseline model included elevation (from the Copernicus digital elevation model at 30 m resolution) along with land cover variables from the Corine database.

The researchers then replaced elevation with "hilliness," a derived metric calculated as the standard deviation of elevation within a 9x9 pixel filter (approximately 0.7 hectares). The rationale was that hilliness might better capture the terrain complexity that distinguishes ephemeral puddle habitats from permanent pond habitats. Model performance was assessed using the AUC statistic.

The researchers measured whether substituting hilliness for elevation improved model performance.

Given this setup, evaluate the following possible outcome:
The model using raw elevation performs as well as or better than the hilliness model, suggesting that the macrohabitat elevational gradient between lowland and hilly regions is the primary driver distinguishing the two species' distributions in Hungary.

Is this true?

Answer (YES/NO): YES